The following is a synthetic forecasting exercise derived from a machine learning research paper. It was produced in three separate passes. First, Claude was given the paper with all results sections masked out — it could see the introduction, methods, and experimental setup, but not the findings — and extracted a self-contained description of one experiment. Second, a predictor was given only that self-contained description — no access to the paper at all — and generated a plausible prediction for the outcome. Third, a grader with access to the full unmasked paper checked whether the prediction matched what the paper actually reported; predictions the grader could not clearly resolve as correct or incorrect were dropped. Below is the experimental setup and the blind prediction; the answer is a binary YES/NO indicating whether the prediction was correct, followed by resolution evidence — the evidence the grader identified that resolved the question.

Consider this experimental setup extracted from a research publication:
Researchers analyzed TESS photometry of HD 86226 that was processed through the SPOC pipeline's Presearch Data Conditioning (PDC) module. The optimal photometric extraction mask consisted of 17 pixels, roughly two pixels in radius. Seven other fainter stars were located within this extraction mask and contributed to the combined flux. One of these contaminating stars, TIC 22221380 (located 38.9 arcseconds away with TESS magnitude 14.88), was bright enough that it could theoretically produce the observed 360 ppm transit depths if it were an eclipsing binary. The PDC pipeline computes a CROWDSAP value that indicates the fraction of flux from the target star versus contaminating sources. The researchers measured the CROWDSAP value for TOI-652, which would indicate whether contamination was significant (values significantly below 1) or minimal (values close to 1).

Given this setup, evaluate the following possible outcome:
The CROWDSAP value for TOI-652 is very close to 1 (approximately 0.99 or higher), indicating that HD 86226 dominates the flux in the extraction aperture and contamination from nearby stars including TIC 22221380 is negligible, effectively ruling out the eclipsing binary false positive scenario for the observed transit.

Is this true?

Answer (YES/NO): YES